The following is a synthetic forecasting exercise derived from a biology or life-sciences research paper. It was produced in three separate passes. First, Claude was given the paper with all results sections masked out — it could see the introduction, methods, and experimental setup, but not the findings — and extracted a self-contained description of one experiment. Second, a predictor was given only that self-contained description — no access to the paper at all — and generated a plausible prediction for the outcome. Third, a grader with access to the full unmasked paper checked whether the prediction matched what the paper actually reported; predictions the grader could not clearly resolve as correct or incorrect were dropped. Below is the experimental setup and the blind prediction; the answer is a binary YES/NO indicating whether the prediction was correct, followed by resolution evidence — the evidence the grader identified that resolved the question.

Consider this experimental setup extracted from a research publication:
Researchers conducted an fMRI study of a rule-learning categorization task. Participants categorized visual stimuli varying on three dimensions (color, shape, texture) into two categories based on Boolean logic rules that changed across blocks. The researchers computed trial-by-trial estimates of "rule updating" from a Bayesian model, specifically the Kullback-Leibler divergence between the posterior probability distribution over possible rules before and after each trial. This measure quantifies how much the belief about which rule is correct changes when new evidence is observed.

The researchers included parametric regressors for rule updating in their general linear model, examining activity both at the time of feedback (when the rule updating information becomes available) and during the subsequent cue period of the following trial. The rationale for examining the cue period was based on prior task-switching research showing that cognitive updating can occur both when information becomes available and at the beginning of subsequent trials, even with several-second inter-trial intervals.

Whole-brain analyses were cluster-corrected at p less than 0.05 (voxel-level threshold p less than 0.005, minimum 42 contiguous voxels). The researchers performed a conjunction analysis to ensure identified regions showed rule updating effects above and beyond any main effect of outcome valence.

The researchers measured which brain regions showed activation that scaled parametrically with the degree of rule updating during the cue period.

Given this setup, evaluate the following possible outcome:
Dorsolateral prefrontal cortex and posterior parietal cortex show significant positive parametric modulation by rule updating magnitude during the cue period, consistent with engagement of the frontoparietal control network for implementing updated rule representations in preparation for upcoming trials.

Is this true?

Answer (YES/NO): NO